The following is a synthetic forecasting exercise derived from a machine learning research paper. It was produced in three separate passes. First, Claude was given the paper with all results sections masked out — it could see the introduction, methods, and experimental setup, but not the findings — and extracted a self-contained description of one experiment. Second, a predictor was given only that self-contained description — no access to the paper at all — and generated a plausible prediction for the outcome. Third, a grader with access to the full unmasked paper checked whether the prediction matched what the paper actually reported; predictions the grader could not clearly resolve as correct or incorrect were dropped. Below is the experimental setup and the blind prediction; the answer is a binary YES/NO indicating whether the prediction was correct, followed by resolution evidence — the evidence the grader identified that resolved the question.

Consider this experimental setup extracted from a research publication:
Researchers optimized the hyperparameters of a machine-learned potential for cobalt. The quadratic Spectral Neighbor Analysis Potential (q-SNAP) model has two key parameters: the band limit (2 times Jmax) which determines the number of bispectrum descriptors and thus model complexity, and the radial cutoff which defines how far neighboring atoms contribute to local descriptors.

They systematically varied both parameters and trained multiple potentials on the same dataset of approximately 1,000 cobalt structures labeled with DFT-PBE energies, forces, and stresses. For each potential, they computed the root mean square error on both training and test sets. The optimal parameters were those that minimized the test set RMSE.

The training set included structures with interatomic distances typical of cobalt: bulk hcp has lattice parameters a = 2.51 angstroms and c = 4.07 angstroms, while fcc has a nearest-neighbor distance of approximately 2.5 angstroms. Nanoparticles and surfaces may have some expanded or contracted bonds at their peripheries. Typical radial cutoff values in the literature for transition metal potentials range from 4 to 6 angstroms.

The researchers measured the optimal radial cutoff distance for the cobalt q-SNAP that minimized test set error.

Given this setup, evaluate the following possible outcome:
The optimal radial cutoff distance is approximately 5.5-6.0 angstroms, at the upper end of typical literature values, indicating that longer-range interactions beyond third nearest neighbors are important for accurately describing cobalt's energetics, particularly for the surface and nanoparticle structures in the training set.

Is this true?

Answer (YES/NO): NO